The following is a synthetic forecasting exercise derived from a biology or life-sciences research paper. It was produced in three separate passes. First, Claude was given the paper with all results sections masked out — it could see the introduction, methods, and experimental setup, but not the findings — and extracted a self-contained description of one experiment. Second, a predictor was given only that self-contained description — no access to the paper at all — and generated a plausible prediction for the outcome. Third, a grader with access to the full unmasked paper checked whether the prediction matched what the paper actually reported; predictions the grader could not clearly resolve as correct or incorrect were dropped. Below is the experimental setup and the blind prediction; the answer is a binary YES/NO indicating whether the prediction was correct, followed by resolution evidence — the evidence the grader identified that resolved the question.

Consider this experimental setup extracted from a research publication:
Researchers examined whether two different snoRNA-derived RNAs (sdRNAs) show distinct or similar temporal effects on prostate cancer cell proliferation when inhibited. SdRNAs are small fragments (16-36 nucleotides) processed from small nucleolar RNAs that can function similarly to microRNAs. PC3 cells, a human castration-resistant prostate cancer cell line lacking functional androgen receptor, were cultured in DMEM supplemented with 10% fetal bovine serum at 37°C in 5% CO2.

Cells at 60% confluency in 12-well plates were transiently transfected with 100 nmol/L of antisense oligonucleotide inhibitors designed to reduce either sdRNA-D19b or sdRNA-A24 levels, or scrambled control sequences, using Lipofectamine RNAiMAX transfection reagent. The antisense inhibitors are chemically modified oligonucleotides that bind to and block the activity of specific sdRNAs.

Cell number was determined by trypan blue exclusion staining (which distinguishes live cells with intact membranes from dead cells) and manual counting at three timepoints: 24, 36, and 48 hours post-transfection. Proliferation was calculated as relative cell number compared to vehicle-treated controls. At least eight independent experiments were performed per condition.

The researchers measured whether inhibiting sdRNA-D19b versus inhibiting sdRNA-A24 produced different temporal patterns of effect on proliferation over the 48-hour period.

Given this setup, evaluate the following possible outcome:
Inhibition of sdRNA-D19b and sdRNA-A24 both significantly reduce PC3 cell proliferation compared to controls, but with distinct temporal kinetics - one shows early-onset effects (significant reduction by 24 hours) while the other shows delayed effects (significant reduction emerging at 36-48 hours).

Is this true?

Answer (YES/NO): NO